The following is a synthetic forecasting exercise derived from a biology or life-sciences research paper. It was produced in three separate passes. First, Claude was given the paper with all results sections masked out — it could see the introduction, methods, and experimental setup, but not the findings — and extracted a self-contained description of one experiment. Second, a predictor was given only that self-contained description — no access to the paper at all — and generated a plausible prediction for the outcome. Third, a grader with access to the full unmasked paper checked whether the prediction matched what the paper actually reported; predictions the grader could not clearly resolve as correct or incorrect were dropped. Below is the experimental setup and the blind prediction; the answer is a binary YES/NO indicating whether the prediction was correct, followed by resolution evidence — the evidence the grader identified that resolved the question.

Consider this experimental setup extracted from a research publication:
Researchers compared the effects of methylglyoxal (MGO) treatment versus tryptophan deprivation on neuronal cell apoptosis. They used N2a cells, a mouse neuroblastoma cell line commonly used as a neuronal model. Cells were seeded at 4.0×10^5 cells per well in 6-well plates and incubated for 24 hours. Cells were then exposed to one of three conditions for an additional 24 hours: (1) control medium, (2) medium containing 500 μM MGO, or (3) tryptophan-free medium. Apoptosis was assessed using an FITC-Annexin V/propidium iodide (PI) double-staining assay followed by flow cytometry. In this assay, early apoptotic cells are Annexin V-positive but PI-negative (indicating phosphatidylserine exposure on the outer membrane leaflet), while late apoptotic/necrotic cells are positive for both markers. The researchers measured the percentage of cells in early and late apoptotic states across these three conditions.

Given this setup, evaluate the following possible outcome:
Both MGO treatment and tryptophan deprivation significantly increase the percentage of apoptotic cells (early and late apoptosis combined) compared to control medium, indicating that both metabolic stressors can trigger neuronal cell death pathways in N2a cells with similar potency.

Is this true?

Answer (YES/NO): NO